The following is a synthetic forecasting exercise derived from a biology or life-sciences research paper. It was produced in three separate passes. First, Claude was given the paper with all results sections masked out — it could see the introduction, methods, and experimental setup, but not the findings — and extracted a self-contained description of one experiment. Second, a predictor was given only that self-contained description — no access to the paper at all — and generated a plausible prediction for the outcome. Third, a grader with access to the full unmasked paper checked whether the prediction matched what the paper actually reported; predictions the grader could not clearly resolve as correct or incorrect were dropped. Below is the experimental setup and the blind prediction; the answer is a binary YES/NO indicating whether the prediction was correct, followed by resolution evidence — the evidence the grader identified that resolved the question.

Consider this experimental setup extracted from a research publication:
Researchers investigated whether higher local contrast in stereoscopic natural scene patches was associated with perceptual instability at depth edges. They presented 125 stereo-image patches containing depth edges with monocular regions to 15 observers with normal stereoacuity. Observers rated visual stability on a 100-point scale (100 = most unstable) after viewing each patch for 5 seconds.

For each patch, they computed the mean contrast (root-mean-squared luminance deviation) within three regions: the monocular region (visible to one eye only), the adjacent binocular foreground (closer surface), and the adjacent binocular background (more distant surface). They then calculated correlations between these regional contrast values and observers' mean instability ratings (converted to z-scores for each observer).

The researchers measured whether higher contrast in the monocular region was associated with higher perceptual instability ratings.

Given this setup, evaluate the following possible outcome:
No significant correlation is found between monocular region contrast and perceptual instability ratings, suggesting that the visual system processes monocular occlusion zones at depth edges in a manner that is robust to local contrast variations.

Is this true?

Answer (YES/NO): NO